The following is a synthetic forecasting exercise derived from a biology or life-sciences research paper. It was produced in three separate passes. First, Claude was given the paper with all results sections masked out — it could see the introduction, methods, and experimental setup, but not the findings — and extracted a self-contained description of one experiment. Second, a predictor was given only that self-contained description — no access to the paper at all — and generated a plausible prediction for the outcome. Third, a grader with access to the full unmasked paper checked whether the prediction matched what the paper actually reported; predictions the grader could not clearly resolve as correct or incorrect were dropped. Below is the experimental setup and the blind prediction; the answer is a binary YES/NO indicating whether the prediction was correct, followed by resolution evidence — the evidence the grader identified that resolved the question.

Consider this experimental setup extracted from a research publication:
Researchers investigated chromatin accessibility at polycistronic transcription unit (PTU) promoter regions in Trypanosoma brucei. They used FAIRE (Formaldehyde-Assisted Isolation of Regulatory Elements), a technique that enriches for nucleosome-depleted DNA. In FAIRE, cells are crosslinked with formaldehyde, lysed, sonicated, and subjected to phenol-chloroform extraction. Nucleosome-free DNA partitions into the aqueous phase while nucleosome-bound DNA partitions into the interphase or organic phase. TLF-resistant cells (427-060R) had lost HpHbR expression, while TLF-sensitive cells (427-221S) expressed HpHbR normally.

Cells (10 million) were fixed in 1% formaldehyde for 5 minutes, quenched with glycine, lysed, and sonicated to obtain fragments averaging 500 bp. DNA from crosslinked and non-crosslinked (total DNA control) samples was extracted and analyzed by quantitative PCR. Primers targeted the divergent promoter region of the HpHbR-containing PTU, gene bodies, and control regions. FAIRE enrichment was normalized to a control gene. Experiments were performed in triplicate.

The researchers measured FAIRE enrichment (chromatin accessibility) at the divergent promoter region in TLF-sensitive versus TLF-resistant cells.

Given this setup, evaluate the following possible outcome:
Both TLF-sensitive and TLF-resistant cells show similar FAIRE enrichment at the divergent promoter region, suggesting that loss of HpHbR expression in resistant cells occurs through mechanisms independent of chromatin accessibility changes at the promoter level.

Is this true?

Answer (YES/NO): YES